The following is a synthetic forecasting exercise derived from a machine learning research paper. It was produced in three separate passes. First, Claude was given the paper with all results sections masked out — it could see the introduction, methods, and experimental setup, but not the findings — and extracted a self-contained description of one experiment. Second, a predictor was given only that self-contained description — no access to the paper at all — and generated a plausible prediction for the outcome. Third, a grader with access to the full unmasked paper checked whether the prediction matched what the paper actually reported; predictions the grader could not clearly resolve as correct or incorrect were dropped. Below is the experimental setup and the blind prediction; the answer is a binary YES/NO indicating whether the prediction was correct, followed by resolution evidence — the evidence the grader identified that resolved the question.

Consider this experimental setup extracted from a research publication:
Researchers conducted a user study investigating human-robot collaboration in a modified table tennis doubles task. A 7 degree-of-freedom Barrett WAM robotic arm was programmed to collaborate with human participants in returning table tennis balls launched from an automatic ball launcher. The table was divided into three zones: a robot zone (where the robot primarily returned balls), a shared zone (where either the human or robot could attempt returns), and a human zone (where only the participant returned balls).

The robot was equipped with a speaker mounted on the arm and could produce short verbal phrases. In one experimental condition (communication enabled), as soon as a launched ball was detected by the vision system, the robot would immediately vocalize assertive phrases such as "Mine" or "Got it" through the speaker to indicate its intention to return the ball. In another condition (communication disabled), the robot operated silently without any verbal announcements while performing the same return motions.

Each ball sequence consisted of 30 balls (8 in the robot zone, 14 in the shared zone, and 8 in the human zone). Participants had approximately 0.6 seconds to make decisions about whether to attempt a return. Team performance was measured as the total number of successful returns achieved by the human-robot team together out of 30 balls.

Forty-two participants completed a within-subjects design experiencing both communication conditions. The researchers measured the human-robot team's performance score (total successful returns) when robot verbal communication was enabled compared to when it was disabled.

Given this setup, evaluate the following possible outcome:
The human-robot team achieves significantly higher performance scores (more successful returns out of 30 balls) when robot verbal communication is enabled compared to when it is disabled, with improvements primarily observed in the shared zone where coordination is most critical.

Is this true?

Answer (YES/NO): NO